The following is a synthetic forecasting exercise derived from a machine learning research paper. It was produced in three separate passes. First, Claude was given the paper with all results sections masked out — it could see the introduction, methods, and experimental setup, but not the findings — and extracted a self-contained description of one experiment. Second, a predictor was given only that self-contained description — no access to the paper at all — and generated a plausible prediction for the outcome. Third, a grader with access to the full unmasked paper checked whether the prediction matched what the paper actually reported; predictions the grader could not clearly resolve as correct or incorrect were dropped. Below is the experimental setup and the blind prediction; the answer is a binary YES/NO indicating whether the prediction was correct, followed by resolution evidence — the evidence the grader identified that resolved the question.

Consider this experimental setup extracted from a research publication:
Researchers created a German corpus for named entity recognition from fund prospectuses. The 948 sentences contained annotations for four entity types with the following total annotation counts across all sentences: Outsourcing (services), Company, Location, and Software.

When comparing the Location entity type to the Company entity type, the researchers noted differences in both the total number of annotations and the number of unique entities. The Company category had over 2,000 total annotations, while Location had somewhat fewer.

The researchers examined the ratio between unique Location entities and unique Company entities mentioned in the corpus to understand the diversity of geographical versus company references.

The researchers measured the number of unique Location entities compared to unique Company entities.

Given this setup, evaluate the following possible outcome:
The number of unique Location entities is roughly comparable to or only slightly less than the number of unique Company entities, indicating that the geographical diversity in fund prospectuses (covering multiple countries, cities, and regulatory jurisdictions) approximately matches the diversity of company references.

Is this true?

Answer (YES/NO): NO